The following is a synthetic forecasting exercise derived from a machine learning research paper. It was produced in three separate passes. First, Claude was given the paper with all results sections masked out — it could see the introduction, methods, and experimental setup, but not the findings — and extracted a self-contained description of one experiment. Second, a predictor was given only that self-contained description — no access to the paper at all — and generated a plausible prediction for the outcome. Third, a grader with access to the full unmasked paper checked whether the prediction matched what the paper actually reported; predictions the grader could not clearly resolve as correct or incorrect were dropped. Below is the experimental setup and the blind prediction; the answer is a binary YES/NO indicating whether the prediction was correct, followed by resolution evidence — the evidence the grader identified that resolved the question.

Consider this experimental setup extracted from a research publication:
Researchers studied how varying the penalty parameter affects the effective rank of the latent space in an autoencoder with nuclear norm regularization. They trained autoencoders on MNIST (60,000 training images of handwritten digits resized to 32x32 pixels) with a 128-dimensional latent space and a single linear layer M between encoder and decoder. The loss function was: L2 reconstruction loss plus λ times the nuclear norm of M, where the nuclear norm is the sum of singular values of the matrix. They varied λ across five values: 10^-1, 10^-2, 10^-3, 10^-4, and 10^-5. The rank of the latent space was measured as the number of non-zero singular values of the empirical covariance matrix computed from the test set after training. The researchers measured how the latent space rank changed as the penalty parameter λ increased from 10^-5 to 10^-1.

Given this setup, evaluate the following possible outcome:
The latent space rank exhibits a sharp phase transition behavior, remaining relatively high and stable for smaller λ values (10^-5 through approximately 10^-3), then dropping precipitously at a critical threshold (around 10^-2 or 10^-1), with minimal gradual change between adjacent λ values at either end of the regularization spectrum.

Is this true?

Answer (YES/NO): NO